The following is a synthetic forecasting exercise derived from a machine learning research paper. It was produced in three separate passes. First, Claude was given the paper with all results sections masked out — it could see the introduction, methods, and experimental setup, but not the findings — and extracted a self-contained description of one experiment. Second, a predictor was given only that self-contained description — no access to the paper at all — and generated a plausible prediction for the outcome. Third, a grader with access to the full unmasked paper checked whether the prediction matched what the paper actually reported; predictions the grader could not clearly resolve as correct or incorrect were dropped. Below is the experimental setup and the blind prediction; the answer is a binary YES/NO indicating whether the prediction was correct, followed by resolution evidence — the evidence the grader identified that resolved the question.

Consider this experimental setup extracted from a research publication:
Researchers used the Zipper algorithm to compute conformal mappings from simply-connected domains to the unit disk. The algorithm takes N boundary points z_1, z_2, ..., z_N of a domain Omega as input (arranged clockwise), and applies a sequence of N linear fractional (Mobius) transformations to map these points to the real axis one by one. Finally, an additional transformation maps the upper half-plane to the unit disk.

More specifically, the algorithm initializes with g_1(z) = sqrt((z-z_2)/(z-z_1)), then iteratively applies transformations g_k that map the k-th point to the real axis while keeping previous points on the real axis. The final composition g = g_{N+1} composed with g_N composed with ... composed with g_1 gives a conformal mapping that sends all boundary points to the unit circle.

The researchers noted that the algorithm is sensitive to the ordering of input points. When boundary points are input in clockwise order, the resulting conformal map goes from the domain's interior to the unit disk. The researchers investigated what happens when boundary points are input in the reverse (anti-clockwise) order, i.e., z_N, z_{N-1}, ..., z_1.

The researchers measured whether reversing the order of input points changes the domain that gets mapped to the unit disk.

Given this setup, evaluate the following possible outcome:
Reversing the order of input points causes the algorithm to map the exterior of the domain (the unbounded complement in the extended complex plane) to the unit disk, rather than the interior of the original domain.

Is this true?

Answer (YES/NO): YES